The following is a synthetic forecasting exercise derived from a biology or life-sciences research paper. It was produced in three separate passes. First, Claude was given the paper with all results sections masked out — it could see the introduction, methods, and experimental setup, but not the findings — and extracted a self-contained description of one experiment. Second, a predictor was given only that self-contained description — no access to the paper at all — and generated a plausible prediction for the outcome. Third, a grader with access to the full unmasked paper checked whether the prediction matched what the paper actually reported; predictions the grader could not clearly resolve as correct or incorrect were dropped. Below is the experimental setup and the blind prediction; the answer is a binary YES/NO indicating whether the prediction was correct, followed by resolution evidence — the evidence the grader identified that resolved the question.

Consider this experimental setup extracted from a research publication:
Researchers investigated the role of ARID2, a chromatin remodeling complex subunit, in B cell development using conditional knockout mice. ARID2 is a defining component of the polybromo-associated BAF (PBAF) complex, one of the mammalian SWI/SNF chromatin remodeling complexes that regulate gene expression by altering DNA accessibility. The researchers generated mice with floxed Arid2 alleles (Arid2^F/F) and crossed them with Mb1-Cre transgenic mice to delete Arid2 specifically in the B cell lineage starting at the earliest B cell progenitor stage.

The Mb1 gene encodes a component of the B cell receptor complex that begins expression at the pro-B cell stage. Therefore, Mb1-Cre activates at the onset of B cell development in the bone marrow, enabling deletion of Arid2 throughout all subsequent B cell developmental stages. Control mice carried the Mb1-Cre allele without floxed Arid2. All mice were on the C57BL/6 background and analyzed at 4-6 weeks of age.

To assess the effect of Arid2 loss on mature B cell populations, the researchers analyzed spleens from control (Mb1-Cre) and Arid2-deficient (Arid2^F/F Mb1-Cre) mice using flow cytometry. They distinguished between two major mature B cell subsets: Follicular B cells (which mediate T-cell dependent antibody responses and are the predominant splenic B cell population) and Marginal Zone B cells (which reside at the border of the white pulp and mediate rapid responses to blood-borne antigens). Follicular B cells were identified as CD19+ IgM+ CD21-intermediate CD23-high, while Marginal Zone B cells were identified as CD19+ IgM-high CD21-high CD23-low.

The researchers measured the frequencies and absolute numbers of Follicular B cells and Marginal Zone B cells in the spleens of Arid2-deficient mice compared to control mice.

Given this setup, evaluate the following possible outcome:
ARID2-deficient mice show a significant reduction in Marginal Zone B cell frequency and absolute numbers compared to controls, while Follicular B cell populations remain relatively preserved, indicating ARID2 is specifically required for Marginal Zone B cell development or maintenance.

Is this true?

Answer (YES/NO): NO